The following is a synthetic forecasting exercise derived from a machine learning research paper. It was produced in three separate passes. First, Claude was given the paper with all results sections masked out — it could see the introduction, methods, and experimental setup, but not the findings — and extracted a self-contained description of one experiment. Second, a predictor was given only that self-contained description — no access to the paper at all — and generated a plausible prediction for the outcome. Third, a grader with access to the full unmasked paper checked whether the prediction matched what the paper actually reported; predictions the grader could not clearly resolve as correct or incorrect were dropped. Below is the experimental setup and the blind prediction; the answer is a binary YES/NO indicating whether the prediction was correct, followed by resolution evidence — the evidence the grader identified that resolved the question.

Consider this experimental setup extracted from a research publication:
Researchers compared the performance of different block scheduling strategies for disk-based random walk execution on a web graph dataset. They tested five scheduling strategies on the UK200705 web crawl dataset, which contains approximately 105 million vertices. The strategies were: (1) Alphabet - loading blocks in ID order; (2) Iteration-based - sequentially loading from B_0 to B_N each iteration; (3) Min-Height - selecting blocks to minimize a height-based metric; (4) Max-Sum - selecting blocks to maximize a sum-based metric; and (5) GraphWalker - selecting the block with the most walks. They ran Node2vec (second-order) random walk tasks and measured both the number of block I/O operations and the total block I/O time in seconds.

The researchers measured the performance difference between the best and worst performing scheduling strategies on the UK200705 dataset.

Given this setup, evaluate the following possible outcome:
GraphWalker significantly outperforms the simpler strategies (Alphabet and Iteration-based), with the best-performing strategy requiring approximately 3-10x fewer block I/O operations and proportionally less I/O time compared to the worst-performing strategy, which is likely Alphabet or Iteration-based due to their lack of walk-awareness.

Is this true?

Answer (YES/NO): NO